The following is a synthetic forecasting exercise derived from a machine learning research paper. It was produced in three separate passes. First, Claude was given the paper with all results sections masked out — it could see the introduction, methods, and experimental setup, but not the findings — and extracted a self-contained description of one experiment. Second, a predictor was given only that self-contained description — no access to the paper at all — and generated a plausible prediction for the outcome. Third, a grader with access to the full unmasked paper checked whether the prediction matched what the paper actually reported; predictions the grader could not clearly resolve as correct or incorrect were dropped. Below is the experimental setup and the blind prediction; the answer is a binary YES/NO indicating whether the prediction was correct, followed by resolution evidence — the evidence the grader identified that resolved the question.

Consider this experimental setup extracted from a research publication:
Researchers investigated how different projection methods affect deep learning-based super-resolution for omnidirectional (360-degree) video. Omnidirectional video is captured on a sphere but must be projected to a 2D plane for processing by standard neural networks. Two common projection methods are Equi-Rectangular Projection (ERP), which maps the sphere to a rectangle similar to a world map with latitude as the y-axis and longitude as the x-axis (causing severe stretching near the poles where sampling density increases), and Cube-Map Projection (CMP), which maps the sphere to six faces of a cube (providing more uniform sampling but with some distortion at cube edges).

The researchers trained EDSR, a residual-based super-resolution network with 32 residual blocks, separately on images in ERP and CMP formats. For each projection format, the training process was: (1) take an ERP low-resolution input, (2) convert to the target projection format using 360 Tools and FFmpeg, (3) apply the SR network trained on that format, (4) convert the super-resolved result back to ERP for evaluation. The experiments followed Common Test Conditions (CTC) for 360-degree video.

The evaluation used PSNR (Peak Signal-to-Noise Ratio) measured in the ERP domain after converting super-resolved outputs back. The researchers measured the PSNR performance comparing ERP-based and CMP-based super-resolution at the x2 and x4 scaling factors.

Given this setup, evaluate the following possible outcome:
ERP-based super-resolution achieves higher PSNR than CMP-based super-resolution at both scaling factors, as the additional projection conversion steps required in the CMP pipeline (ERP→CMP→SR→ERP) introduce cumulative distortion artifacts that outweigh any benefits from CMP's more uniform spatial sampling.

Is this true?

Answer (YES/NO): NO